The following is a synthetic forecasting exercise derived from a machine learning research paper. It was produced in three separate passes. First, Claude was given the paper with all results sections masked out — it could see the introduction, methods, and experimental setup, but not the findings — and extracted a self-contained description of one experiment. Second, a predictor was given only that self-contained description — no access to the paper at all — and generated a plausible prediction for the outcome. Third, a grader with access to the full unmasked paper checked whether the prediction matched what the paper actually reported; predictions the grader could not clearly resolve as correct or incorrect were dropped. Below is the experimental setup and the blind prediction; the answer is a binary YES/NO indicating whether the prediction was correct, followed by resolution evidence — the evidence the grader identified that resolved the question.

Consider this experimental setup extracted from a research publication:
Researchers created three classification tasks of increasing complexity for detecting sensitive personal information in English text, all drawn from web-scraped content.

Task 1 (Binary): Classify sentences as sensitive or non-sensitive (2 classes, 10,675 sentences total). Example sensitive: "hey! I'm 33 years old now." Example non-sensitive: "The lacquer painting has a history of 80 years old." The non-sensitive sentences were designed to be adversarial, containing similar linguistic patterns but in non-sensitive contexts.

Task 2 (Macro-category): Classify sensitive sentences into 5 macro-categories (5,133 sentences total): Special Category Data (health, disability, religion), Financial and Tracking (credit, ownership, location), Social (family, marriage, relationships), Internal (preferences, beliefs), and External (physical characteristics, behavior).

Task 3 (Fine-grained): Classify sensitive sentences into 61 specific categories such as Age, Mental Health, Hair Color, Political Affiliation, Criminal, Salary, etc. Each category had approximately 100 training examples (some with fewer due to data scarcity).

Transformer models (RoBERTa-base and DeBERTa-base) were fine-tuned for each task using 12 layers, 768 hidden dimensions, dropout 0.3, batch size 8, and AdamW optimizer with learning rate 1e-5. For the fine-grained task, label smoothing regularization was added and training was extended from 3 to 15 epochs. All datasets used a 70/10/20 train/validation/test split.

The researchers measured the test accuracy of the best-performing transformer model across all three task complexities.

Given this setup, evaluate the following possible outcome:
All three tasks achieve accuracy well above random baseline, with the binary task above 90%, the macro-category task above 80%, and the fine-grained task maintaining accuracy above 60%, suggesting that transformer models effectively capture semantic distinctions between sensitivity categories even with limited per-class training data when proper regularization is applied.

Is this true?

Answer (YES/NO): YES